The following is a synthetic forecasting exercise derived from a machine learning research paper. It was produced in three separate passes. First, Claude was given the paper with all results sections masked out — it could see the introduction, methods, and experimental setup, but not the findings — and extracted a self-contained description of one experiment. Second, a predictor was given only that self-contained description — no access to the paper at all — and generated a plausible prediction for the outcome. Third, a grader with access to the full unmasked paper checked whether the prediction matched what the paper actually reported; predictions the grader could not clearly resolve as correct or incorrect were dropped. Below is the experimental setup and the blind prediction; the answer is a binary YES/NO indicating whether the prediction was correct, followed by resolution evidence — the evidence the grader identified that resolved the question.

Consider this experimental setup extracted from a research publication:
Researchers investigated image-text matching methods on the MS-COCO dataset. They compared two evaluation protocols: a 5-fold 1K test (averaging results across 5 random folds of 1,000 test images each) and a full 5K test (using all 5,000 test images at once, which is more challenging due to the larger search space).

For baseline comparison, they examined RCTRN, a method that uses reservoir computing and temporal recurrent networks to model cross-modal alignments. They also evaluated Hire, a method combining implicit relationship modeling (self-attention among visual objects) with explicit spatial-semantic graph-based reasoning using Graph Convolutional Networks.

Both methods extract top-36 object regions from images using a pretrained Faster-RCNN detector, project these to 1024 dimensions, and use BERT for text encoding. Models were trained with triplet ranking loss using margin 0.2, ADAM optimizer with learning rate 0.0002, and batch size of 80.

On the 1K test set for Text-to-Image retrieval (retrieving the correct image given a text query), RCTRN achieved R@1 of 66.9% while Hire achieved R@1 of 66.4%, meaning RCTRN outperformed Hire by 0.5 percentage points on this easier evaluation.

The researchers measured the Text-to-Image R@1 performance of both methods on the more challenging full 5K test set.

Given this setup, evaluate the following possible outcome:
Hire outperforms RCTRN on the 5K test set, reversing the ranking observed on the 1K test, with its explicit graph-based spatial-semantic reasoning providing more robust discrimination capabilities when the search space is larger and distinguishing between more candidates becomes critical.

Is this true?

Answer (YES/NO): YES